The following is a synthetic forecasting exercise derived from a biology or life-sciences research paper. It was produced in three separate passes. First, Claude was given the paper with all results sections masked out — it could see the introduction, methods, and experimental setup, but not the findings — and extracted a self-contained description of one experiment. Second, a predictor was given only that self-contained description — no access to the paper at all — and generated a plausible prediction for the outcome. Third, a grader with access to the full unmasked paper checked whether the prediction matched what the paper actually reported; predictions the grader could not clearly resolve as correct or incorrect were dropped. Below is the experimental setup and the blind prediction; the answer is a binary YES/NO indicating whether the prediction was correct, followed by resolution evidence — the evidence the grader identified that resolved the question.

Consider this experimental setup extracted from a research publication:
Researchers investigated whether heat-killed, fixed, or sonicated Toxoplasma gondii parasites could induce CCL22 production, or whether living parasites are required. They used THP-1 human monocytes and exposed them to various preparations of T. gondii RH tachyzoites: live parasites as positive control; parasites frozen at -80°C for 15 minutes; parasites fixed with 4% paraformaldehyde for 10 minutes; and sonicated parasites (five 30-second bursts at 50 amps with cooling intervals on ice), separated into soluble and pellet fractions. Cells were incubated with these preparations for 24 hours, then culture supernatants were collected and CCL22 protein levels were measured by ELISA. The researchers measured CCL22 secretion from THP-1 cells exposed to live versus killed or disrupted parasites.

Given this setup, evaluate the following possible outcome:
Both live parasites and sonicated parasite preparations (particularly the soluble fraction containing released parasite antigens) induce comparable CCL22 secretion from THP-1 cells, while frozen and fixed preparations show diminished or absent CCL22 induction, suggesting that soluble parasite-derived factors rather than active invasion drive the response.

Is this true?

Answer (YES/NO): NO